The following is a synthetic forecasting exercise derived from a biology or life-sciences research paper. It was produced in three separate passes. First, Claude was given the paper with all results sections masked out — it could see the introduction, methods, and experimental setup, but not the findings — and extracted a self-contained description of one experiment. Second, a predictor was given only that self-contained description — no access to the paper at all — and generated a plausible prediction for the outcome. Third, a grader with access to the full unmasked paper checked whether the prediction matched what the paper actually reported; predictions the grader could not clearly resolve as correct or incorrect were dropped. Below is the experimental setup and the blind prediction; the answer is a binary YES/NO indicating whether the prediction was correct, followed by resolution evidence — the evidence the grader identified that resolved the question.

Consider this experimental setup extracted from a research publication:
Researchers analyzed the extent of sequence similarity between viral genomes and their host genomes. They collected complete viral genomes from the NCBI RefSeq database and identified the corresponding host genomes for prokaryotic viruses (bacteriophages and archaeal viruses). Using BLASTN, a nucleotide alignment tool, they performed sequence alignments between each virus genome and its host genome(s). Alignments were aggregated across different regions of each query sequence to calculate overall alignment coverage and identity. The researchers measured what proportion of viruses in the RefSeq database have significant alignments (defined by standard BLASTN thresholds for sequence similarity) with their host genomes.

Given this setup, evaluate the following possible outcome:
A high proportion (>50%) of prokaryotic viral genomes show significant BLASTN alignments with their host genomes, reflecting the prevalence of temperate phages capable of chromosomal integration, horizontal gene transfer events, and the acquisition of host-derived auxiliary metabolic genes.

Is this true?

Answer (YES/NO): YES